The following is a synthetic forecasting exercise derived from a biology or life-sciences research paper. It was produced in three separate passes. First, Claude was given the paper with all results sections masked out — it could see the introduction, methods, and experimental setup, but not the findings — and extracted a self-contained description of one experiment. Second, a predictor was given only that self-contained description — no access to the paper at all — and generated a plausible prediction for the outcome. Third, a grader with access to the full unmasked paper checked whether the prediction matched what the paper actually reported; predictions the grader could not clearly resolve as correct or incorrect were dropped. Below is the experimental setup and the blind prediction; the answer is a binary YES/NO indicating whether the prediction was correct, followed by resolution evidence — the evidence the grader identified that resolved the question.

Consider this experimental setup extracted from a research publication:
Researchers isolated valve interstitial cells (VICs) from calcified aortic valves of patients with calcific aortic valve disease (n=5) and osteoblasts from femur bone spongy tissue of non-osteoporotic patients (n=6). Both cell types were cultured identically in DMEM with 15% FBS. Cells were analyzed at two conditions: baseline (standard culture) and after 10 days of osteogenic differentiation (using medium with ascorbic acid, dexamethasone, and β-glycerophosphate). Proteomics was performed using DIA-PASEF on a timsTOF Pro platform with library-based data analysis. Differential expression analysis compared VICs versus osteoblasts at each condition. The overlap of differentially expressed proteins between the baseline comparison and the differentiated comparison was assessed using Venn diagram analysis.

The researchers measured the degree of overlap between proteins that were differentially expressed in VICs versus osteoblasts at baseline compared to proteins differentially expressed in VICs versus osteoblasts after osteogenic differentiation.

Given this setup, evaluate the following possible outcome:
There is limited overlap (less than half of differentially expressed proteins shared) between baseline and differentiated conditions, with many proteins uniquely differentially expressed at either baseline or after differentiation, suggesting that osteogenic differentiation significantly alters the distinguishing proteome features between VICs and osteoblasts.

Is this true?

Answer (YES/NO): YES